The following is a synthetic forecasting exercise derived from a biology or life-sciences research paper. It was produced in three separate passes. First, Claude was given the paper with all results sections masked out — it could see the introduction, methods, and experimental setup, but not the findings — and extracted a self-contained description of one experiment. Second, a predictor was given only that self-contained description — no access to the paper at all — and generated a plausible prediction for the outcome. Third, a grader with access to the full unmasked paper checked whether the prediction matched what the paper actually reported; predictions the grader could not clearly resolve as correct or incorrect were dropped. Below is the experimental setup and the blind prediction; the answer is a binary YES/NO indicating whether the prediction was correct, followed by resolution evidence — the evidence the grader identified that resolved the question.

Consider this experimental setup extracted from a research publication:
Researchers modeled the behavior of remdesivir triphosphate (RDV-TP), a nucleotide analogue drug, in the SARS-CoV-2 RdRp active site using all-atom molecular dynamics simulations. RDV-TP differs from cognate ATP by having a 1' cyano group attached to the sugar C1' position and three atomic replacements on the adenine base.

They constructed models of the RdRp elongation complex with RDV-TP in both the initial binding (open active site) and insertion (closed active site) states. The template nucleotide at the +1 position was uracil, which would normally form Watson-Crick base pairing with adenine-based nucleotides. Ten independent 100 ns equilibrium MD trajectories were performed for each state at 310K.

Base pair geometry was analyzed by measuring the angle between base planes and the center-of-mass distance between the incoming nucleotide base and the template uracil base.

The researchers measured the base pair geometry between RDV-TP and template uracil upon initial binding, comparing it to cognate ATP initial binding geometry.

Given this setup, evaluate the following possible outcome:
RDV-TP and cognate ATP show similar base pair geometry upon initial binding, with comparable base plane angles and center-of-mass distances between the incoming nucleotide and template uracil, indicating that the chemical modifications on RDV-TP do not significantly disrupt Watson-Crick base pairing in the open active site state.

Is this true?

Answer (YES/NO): NO